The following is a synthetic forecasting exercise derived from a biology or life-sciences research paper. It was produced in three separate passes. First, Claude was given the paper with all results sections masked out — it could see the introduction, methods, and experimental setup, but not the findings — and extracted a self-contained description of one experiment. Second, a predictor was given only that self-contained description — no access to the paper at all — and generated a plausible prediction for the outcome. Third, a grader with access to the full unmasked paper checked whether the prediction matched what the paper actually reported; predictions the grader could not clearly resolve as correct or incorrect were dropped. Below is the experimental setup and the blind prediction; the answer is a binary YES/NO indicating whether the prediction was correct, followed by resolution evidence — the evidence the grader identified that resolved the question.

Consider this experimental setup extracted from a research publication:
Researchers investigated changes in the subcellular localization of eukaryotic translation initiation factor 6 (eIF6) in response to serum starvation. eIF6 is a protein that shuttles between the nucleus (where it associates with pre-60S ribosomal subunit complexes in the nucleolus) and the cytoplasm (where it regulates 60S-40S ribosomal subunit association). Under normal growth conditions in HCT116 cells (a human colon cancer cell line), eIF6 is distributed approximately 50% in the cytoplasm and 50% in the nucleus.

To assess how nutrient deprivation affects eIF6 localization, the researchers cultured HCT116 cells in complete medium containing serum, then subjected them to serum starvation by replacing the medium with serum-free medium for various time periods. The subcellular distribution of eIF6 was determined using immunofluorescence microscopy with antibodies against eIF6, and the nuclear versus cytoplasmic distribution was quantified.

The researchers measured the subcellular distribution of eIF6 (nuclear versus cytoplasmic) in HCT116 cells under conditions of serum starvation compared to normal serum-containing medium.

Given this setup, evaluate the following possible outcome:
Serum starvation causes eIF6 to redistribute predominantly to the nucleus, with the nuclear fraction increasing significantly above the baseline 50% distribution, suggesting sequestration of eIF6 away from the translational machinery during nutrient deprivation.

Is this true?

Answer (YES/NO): NO